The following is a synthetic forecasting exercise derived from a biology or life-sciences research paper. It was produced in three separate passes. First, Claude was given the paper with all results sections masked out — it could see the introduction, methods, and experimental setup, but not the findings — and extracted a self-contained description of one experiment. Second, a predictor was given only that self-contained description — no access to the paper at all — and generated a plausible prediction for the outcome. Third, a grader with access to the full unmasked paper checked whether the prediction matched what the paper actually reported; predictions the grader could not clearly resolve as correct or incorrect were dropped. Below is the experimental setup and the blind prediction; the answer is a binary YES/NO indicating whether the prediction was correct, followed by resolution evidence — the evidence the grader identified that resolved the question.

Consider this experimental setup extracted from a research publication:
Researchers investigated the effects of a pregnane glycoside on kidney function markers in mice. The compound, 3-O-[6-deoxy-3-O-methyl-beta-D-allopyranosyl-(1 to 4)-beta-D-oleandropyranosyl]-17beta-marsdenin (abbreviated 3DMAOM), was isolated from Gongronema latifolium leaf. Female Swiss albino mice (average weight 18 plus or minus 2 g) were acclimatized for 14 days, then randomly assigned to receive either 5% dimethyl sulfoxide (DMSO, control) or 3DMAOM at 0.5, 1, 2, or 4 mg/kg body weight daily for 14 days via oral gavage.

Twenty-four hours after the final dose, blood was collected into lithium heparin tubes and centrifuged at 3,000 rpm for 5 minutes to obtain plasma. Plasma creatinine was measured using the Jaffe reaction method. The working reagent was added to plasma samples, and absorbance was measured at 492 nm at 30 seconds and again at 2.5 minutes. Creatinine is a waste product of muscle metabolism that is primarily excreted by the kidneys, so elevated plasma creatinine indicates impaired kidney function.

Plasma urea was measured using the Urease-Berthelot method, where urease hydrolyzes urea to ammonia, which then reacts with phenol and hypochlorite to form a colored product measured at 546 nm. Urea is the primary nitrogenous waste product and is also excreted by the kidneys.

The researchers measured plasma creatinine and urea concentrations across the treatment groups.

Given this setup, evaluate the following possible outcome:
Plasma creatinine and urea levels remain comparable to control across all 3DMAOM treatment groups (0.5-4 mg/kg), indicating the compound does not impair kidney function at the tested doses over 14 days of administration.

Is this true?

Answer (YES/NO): YES